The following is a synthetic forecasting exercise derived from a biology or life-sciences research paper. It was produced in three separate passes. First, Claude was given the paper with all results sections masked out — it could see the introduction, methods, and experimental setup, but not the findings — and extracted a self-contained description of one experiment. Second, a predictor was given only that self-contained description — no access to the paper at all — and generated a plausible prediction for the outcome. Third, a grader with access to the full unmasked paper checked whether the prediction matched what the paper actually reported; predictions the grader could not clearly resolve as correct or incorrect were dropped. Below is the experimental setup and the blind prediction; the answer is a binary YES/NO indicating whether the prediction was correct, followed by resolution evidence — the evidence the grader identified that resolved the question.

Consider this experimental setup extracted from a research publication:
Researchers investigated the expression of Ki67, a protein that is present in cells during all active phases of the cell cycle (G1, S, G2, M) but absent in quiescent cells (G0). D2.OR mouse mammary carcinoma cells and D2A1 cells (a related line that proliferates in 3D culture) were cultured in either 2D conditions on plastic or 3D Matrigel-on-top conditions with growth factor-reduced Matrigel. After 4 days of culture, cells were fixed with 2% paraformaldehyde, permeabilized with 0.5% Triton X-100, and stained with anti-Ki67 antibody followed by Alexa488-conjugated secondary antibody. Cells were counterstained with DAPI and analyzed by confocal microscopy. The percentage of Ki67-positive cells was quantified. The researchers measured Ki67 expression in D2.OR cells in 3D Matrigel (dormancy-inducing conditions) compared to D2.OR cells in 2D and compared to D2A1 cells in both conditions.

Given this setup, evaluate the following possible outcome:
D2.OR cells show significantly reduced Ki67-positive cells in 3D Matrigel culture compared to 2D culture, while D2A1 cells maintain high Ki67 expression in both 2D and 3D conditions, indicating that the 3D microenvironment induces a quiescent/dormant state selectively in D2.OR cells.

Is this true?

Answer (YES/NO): YES